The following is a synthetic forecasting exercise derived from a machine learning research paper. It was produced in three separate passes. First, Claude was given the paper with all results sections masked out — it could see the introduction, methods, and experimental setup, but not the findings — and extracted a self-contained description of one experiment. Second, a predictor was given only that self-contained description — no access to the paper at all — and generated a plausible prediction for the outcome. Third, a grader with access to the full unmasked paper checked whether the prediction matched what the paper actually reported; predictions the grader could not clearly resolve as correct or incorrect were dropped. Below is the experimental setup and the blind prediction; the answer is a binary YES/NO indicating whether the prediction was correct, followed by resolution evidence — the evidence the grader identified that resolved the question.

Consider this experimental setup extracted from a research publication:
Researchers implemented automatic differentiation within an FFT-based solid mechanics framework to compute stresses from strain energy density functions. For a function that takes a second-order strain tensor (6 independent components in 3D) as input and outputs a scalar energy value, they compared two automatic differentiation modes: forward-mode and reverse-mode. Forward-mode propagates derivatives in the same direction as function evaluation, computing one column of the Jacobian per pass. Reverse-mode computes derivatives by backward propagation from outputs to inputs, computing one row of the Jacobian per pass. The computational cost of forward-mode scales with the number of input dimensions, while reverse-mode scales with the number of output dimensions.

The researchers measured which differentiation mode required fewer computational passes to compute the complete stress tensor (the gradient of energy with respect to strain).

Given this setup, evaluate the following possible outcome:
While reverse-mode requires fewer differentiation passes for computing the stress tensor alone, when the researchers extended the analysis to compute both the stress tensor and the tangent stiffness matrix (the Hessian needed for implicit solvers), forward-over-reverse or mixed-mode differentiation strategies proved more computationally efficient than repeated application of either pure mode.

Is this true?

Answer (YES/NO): NO